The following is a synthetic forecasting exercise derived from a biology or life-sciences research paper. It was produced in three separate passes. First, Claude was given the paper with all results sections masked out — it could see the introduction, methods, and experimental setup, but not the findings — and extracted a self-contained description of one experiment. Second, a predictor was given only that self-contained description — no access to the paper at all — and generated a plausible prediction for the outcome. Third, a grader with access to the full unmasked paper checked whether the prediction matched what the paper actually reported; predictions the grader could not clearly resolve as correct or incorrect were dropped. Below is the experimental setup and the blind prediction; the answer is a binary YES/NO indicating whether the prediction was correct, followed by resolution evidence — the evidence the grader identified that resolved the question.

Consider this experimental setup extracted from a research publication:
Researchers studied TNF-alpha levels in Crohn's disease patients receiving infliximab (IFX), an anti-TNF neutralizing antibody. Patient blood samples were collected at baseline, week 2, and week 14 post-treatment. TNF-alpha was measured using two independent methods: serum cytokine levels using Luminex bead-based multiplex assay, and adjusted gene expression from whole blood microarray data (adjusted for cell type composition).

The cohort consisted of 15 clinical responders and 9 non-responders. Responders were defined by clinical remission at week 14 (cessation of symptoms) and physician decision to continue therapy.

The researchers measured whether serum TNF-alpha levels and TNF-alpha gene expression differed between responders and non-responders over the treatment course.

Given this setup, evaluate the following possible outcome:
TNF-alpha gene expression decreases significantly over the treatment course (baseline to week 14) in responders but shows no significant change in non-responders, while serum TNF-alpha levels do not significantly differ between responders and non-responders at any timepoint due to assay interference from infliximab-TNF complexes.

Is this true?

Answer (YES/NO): NO